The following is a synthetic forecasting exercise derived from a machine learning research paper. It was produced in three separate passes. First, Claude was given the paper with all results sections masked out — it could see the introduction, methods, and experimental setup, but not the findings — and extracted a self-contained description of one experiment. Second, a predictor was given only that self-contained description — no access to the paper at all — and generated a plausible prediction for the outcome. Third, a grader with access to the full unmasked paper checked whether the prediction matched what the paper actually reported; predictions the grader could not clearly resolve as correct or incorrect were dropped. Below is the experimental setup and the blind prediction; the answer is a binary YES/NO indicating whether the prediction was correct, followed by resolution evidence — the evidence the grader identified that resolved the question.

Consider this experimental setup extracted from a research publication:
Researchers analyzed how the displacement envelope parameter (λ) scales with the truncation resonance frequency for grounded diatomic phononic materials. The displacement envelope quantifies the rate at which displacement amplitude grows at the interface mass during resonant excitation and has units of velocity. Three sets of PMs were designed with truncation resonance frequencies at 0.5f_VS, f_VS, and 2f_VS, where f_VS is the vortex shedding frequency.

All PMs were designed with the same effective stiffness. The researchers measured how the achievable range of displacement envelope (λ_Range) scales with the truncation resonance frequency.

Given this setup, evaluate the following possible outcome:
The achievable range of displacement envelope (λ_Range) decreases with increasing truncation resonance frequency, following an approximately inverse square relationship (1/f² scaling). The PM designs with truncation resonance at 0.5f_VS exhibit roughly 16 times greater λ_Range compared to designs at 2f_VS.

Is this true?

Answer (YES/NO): NO